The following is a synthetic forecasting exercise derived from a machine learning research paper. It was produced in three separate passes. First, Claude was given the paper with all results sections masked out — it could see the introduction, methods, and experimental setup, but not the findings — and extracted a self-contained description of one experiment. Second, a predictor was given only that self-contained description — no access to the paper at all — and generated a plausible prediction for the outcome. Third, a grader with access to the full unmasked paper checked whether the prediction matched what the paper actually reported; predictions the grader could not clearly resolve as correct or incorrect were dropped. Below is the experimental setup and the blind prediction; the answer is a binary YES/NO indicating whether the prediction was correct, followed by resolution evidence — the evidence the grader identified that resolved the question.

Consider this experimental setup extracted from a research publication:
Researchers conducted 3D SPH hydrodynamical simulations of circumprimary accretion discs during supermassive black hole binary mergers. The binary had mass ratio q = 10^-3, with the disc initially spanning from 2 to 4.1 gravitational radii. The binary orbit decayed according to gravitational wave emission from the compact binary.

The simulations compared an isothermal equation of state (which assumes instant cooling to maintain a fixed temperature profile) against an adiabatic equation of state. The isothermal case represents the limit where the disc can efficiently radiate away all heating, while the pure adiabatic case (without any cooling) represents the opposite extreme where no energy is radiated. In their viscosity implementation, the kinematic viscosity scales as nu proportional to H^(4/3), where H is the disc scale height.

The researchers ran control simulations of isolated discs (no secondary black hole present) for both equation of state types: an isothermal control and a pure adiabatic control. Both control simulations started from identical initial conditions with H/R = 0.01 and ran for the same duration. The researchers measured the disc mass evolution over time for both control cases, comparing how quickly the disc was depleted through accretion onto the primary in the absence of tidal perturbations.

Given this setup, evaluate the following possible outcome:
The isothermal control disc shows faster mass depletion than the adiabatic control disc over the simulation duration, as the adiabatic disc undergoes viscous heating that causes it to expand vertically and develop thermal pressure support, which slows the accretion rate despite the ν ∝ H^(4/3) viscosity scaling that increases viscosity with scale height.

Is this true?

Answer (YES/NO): NO